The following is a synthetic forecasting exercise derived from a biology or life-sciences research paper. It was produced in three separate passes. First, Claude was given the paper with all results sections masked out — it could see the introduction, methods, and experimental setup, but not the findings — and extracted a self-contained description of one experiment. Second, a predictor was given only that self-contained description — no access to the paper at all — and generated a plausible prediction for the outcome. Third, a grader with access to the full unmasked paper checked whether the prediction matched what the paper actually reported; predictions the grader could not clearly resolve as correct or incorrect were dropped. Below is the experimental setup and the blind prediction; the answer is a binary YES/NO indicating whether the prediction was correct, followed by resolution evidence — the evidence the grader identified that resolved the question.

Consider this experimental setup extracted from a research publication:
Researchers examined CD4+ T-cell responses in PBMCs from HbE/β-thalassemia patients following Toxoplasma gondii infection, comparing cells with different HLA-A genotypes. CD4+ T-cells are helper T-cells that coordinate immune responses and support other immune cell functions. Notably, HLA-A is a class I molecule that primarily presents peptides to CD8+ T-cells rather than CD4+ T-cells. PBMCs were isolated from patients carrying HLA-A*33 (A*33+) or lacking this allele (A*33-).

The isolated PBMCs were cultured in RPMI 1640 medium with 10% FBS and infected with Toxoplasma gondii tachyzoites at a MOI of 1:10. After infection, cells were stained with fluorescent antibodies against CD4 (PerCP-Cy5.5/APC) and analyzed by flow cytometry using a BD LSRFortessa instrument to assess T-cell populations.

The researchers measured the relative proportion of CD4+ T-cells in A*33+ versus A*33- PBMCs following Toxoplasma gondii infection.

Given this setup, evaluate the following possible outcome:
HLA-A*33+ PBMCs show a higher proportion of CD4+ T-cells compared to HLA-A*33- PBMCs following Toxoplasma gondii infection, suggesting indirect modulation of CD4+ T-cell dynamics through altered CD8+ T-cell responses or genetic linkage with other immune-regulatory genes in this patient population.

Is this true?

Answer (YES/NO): YES